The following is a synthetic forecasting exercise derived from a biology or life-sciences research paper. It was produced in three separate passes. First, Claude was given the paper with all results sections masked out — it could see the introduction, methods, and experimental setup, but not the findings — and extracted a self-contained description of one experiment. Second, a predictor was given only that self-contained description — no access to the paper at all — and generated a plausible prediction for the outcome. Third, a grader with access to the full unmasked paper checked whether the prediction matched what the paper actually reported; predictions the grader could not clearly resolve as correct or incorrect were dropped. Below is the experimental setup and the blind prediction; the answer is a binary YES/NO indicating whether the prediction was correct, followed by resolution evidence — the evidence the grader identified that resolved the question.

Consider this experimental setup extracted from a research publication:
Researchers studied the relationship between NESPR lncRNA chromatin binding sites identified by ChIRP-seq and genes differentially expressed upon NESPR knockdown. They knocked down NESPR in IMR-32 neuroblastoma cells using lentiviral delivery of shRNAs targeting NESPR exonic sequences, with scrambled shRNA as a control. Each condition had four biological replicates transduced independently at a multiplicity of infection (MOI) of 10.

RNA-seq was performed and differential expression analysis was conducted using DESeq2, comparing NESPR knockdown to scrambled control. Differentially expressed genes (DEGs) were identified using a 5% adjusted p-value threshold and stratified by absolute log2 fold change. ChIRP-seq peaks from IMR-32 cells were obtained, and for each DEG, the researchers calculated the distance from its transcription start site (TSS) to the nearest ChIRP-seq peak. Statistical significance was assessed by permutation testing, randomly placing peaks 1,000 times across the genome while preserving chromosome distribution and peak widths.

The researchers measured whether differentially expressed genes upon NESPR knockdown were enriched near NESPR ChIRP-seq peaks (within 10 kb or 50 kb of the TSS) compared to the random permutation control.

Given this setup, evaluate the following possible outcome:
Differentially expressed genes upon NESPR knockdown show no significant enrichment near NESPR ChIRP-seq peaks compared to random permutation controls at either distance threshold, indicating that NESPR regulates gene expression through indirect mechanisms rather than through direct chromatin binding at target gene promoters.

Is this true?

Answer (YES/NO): NO